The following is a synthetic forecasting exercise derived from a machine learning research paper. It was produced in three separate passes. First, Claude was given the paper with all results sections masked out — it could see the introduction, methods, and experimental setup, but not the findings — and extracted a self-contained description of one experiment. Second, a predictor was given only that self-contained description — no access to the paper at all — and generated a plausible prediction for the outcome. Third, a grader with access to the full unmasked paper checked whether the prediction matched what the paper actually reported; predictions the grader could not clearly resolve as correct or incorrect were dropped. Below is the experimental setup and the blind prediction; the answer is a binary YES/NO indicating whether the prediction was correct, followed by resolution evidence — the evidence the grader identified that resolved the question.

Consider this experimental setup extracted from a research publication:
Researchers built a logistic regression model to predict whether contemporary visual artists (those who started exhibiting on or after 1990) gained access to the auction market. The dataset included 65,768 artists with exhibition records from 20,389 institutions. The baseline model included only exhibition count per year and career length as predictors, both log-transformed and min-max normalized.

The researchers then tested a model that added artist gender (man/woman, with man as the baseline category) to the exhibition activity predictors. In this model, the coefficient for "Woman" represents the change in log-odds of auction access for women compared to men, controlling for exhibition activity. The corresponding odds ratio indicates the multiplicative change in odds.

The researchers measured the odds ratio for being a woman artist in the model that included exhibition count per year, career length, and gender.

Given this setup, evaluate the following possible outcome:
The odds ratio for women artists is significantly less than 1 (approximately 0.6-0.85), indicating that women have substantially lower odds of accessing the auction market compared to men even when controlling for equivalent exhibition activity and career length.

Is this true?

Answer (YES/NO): YES